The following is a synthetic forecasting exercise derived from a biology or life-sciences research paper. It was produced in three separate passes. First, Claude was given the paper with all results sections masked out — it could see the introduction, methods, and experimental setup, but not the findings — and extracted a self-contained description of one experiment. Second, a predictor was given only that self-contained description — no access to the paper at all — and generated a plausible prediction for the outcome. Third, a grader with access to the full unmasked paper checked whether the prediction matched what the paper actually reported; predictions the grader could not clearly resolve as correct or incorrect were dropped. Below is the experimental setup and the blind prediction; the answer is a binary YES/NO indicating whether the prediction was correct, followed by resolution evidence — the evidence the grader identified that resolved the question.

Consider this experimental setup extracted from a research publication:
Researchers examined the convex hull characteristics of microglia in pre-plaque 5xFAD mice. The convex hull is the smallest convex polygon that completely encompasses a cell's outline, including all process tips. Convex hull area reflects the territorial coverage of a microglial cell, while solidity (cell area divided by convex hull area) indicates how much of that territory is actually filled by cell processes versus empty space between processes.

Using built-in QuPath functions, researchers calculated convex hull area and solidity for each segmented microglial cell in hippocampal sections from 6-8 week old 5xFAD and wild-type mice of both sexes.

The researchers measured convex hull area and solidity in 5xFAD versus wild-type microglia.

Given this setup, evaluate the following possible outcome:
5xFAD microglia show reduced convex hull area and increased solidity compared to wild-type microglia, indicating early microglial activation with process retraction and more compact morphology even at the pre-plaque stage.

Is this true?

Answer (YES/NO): NO